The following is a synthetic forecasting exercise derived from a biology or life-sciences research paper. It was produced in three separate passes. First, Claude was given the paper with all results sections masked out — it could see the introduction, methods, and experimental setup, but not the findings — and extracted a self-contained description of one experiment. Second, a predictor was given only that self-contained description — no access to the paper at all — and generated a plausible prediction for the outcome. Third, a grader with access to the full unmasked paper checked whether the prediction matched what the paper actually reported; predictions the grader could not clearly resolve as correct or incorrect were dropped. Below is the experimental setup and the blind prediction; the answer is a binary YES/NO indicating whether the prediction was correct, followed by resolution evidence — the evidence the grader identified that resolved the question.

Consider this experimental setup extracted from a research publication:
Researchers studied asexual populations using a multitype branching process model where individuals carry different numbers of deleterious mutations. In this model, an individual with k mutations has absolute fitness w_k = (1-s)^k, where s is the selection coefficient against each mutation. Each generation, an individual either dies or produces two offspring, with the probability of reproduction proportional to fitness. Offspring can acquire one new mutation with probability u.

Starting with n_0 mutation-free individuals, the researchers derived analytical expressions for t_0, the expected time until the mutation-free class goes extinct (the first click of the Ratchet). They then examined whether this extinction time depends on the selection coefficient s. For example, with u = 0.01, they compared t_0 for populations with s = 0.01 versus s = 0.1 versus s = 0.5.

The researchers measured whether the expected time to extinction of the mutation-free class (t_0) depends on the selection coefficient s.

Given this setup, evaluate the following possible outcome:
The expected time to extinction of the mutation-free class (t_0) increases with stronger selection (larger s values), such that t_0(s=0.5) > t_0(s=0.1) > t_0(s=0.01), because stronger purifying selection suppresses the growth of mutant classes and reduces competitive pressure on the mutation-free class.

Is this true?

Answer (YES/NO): NO